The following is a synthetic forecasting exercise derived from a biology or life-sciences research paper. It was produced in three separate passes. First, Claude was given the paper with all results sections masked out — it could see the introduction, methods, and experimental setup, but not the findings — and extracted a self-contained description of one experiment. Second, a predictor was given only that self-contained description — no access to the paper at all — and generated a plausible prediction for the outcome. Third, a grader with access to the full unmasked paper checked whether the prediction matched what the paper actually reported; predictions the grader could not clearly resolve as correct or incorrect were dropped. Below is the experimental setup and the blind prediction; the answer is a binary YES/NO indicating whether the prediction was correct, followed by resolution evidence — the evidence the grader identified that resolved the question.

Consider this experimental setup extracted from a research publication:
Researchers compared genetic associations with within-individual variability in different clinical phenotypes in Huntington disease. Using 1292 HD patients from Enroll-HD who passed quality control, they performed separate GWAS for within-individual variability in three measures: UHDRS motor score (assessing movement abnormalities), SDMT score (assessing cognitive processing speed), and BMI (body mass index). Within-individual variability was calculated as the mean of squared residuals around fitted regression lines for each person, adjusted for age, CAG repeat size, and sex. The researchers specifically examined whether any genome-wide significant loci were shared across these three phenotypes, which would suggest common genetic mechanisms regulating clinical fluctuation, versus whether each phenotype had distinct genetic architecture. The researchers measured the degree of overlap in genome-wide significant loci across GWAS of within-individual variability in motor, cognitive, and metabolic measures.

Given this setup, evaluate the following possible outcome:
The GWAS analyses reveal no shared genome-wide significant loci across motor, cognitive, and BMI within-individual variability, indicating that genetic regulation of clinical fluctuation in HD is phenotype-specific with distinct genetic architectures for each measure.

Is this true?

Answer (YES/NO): YES